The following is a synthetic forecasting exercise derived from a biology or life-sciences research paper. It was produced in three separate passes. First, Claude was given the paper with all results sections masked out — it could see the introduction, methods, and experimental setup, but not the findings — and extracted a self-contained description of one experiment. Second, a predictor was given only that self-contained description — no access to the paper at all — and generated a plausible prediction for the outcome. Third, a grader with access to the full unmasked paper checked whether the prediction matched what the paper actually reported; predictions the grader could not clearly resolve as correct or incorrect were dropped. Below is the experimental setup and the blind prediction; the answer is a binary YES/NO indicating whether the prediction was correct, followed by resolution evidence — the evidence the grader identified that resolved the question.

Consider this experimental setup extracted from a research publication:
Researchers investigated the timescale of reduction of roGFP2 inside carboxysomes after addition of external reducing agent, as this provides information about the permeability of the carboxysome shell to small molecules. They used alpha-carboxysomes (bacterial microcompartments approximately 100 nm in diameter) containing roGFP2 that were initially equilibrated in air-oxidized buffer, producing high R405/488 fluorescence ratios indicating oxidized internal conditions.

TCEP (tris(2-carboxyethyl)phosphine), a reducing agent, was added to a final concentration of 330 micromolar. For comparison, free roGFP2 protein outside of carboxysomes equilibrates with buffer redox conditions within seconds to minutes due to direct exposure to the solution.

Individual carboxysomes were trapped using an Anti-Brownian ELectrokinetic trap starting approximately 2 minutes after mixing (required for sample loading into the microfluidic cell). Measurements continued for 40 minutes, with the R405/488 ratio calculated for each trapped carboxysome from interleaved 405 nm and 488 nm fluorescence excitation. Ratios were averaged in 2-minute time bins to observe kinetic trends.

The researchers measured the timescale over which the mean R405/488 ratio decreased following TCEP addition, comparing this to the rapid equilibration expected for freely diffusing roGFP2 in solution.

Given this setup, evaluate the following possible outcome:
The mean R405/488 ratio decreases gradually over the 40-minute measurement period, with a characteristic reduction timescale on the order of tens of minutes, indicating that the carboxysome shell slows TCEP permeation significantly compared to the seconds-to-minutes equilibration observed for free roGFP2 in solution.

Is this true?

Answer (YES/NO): YES